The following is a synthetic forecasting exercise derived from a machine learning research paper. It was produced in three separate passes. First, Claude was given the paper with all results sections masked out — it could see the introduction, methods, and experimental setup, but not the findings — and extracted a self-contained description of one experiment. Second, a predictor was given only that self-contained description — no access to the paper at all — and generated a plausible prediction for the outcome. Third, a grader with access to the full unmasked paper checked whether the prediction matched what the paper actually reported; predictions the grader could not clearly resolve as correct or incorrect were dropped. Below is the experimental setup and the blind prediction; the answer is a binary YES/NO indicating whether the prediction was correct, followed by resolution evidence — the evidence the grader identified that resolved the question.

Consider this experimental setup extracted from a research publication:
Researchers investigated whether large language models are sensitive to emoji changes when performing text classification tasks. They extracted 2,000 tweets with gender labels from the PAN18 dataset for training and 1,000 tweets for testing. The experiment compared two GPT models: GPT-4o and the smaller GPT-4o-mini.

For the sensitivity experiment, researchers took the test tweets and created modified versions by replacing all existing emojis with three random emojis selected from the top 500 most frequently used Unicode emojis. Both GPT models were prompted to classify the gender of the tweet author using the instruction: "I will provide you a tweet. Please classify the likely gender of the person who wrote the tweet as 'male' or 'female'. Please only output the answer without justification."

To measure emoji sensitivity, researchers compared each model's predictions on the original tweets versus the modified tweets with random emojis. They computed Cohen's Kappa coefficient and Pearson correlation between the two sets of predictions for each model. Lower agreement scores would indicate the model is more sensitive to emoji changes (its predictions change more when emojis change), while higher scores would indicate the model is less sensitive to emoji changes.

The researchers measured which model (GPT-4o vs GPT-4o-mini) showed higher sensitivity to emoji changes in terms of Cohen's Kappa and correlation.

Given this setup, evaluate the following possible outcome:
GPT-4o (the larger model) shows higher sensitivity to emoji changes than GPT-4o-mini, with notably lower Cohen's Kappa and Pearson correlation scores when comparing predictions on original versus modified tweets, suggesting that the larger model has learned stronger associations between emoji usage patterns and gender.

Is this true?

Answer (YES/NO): NO